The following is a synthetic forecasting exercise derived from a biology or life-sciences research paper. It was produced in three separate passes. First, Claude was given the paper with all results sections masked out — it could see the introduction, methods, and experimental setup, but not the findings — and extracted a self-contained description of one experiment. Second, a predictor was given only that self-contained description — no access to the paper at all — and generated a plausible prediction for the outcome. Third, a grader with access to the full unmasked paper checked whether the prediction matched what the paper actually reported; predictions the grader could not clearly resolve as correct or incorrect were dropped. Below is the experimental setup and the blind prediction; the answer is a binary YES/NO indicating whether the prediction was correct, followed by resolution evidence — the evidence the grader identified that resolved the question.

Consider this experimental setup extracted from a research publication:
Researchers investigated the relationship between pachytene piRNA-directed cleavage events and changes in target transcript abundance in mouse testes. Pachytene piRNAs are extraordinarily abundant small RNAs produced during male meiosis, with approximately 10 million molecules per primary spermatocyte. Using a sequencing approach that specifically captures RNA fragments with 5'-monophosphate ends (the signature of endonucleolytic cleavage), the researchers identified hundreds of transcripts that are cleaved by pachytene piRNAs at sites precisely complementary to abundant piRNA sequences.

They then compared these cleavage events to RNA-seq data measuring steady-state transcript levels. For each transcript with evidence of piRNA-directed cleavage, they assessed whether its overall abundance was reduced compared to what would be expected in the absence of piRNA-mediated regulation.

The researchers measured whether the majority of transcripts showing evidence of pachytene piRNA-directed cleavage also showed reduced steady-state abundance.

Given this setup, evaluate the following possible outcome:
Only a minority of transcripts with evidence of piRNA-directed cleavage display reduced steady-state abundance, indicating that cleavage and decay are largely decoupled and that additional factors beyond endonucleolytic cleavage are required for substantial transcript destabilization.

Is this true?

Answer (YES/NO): NO